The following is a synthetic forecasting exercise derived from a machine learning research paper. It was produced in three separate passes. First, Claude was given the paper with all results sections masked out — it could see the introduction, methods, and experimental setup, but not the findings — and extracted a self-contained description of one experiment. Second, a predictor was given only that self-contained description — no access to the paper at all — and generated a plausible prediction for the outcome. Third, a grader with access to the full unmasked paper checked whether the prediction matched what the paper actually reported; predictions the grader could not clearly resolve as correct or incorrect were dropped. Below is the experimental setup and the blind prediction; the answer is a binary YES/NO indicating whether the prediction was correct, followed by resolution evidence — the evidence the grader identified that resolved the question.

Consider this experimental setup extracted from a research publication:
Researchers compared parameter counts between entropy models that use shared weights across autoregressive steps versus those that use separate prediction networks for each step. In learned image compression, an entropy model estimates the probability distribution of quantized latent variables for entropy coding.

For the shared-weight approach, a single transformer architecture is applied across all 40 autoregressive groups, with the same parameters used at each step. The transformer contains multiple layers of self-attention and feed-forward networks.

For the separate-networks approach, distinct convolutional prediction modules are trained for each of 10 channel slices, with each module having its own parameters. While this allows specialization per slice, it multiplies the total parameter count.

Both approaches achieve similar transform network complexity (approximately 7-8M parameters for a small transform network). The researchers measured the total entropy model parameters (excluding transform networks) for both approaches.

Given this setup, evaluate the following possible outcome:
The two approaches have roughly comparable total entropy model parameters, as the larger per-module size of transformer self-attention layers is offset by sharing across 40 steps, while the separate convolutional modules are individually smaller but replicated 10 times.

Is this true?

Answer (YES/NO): NO